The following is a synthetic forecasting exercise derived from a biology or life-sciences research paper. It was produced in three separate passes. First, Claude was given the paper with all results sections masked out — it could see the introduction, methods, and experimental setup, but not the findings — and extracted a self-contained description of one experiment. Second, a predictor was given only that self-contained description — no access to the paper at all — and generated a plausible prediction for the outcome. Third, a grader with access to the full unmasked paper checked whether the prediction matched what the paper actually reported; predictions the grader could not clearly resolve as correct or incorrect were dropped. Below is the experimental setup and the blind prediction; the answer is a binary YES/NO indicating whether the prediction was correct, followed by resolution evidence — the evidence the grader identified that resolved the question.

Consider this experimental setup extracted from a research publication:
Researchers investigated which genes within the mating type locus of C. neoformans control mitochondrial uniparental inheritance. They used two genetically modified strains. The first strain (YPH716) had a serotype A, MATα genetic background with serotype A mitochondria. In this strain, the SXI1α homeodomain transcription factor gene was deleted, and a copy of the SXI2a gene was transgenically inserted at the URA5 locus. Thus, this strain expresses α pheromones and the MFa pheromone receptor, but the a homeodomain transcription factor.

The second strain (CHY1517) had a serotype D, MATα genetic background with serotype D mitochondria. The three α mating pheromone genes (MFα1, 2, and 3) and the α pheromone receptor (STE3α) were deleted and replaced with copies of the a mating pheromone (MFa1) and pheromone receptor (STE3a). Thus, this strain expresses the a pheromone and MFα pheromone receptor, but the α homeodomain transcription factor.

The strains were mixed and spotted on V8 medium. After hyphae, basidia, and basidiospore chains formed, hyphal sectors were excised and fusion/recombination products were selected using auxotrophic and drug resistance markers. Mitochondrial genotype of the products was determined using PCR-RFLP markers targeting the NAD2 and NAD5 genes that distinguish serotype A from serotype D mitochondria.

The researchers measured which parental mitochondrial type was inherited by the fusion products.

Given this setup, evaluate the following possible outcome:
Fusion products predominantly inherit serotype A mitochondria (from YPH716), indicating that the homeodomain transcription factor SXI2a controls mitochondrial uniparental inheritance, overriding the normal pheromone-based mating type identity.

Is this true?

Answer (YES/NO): NO